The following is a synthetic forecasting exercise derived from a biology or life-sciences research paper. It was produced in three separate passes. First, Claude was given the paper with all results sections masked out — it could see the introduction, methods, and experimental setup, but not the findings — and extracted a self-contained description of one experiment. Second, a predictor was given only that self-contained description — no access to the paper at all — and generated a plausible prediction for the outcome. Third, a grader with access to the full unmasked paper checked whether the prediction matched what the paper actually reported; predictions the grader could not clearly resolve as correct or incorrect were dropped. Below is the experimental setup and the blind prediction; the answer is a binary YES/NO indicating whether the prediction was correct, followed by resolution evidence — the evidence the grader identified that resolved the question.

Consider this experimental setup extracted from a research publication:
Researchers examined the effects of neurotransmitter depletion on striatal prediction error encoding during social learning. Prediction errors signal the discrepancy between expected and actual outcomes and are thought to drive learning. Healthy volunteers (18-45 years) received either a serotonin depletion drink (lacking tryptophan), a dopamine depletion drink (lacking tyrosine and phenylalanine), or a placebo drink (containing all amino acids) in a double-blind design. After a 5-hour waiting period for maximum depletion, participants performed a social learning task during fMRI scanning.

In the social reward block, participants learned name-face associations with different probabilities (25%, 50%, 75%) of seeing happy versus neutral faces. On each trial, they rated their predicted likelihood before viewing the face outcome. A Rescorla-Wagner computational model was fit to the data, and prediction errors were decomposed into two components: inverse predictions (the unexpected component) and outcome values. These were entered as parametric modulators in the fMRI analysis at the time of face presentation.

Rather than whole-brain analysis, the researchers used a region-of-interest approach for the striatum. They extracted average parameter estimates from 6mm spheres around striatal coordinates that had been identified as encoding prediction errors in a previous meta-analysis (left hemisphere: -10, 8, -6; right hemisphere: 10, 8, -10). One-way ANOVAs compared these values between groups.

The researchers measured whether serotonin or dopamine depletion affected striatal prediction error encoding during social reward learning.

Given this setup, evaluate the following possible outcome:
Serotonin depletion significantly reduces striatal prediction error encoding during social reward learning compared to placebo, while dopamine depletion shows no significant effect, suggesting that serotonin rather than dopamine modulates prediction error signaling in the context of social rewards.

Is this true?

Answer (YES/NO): NO